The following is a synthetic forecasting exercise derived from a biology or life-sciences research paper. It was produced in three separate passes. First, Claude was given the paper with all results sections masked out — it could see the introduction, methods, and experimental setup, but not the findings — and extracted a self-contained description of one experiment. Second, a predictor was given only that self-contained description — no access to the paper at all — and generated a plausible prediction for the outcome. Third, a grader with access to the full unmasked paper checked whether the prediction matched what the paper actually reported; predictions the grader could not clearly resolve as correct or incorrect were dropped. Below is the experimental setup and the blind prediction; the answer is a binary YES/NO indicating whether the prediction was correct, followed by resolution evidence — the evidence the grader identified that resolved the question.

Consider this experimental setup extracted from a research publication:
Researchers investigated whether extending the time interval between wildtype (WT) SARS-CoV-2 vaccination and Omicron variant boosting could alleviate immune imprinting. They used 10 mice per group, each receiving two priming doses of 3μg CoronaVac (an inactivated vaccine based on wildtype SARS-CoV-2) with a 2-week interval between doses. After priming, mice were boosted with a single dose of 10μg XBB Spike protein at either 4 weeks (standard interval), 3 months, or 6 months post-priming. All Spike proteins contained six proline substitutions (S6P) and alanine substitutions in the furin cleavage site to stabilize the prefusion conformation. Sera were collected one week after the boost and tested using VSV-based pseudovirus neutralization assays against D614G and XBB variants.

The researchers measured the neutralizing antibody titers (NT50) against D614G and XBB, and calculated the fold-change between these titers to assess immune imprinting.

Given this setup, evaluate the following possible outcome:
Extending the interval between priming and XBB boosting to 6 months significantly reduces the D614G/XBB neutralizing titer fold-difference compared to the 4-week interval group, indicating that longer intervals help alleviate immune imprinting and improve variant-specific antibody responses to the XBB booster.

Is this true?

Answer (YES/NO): NO